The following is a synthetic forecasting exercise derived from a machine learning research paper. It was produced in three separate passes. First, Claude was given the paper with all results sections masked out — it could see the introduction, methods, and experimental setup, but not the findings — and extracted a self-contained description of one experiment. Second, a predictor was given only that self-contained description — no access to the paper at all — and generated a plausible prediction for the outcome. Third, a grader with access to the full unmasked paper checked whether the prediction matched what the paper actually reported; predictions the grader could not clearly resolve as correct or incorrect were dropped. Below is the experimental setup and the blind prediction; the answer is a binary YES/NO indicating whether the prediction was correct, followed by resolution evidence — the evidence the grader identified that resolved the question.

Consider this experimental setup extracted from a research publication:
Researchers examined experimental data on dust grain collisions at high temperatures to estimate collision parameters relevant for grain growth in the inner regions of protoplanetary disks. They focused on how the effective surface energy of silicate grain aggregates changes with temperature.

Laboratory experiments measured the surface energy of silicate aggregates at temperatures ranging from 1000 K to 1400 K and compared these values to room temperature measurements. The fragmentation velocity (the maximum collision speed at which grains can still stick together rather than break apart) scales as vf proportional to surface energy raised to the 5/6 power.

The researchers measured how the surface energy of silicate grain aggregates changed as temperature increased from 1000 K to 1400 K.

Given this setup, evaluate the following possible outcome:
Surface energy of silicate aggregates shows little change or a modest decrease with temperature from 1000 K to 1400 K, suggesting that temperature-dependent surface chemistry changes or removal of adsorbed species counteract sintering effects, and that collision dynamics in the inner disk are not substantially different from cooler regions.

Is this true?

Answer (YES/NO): NO